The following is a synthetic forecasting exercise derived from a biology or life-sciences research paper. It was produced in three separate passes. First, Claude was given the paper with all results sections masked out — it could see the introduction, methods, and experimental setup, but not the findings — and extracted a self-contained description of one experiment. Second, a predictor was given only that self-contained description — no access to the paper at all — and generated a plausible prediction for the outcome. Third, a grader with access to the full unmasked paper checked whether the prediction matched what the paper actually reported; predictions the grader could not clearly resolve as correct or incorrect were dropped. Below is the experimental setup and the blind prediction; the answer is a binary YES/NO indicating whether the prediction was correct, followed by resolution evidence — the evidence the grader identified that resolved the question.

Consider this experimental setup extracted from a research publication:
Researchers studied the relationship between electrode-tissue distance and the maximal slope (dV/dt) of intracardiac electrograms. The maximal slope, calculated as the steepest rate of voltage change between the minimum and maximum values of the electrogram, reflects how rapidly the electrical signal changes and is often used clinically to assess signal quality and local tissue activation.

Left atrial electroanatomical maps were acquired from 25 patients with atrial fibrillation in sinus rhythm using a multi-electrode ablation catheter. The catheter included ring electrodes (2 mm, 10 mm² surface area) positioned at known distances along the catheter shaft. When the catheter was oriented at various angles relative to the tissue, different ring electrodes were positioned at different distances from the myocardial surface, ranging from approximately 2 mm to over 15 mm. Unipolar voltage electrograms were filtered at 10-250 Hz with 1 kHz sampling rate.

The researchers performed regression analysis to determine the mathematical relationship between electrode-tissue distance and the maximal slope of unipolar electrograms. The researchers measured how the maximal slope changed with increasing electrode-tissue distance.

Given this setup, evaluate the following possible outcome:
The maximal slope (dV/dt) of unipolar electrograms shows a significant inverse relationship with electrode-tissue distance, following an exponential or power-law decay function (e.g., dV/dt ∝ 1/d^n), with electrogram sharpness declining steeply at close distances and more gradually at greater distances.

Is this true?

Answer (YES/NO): YES